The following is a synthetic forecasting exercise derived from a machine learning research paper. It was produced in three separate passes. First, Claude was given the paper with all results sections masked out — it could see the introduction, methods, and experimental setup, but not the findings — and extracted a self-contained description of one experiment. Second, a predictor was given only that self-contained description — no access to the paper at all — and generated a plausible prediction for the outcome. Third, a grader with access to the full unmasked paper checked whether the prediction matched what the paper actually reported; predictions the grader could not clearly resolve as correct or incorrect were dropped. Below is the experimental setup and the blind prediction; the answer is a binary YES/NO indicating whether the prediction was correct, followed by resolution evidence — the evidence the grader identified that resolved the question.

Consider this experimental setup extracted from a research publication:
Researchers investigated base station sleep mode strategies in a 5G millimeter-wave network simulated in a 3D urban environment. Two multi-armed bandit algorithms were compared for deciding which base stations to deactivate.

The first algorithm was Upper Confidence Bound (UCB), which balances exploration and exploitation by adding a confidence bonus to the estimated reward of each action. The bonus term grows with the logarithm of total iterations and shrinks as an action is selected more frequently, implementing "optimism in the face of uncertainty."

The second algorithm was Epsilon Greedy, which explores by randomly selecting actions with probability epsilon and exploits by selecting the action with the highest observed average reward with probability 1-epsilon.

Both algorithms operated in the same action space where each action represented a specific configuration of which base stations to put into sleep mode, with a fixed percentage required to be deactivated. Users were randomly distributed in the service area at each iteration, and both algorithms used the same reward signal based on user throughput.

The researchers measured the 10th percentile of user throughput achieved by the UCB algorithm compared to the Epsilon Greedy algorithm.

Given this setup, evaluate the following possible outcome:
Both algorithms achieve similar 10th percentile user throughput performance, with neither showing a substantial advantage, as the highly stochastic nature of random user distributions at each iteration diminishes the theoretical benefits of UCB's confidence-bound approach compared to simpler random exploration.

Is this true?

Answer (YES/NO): YES